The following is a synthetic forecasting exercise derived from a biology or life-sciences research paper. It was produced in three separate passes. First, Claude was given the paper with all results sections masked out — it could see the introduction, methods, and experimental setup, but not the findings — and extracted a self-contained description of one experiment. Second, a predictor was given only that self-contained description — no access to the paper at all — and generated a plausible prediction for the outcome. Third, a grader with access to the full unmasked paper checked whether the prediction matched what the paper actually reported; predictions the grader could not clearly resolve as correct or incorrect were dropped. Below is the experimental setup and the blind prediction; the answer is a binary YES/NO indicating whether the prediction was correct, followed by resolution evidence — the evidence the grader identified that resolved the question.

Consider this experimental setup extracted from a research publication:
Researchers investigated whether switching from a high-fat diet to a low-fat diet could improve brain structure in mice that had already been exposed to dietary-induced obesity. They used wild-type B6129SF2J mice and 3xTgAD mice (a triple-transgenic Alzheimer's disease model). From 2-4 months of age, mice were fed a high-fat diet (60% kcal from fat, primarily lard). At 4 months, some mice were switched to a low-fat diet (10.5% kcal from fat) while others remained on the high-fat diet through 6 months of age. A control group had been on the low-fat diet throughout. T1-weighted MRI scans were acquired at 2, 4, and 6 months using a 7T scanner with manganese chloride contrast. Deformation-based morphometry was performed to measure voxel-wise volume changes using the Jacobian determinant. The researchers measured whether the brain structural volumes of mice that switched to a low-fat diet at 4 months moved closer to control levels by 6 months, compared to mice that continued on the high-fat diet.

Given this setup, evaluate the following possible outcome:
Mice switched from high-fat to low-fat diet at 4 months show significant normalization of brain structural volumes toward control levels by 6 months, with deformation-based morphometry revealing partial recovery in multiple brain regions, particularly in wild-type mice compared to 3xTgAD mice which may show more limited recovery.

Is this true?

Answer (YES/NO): NO